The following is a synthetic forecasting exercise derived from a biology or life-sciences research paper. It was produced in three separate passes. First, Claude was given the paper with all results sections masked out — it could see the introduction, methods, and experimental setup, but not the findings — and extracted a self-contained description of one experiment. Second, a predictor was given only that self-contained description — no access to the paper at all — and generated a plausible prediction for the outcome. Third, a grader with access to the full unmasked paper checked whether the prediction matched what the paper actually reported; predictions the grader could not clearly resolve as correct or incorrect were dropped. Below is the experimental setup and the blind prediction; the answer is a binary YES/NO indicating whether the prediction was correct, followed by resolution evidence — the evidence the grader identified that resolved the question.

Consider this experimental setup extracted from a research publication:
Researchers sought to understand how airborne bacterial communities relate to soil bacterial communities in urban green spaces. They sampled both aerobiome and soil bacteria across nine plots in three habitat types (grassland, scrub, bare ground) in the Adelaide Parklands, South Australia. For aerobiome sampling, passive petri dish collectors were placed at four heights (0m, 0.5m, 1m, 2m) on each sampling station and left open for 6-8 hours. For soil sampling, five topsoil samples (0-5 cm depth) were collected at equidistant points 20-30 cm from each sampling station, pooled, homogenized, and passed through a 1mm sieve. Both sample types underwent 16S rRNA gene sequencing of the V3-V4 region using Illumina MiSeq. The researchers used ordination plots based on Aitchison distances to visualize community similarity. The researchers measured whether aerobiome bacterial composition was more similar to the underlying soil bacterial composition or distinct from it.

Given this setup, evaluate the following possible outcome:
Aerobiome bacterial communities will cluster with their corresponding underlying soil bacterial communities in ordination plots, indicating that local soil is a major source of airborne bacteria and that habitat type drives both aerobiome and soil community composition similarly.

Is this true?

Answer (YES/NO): NO